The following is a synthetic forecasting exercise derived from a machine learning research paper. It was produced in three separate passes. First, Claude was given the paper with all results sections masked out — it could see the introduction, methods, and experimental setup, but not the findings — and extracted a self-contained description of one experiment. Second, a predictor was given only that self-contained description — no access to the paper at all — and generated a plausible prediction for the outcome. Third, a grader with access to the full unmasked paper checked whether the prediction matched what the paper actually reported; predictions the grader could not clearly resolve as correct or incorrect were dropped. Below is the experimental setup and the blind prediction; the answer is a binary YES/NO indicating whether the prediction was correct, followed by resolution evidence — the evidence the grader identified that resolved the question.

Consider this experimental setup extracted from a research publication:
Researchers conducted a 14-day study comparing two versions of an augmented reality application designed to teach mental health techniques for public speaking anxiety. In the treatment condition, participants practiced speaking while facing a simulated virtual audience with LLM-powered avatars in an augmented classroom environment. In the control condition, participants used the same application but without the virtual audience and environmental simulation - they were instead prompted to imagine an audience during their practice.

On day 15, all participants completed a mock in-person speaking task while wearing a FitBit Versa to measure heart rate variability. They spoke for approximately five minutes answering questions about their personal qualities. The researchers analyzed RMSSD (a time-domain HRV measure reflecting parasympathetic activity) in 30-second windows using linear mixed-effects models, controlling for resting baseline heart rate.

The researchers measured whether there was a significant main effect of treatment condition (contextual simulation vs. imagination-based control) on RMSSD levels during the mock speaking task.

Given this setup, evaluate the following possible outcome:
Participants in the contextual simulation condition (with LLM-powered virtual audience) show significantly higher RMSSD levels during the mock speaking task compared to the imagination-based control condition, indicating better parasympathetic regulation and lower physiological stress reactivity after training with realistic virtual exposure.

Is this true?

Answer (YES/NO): NO